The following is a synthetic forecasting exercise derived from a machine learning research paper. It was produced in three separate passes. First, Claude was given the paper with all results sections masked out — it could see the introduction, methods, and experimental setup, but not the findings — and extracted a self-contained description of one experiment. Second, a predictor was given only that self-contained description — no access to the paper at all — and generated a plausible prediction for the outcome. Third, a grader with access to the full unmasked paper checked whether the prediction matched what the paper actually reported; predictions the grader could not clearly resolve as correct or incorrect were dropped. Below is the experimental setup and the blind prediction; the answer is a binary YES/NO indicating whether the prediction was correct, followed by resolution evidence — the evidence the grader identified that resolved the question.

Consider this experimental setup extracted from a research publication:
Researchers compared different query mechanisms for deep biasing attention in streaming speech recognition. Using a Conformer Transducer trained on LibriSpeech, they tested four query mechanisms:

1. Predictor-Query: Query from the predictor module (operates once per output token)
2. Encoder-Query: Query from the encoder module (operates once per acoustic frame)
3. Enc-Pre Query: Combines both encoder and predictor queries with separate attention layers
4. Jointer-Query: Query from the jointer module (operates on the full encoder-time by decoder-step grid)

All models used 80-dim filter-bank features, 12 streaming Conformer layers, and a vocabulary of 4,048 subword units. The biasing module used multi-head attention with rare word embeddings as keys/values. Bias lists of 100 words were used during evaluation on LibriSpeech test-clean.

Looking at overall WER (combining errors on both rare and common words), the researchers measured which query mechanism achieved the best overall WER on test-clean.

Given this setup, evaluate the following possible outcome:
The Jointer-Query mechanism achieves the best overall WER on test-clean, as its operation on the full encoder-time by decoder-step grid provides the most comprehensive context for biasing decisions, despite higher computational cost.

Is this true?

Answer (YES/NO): NO